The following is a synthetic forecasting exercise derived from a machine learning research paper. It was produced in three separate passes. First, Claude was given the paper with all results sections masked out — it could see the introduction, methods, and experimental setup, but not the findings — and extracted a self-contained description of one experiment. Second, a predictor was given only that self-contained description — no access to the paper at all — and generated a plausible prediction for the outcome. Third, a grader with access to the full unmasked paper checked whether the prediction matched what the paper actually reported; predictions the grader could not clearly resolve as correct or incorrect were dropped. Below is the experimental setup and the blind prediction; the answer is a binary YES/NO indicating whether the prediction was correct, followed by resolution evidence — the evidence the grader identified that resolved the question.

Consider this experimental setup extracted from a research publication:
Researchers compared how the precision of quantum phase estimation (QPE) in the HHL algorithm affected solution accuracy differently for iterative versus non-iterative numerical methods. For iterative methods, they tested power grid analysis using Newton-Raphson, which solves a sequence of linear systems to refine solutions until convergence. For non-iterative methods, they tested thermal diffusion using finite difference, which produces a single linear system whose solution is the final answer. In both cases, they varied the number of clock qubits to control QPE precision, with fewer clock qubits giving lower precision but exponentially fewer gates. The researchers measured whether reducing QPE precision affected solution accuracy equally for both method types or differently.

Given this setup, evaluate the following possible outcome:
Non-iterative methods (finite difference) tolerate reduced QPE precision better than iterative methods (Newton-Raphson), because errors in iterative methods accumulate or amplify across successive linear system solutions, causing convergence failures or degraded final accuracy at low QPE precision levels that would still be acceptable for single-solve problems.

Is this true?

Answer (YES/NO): NO